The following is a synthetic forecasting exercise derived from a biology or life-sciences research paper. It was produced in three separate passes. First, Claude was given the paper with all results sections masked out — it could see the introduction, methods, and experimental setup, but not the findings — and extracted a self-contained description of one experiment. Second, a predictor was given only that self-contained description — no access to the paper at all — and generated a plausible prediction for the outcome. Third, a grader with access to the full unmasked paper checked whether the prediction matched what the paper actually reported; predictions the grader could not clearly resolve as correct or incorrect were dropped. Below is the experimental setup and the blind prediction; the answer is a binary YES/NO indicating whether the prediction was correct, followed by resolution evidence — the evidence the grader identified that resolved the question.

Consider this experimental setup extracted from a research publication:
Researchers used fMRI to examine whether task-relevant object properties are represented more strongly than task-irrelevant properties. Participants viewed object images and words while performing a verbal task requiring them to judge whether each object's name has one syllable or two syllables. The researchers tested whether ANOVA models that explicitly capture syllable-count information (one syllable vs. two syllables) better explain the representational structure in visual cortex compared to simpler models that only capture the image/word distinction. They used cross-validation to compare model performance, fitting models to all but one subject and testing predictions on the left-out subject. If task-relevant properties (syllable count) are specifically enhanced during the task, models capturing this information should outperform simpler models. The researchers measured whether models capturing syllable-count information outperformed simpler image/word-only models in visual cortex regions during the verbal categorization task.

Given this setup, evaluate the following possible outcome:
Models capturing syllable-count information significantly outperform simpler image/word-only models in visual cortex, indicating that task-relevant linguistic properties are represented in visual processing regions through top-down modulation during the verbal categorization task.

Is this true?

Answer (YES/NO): NO